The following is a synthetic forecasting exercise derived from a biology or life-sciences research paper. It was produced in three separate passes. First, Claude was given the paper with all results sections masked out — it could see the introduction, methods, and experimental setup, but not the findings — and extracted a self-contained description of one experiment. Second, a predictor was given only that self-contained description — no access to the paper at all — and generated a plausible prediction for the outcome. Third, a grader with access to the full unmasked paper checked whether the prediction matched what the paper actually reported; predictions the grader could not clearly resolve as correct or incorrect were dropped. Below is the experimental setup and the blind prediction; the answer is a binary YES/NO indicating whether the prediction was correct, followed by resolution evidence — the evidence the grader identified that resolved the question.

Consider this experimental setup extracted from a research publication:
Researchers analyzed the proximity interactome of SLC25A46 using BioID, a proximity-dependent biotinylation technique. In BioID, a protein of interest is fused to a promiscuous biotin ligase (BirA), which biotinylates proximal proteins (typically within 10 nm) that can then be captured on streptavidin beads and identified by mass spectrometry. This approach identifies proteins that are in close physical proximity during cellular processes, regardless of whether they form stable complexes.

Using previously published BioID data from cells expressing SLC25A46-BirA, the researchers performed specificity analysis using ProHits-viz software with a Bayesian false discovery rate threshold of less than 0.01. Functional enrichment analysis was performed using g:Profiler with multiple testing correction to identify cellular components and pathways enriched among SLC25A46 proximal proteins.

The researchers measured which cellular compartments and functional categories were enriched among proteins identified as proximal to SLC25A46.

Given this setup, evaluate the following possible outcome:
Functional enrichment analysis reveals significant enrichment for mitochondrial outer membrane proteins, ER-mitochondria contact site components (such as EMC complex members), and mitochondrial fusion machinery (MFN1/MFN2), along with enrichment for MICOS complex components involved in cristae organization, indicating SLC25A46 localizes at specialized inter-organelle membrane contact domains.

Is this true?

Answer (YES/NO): NO